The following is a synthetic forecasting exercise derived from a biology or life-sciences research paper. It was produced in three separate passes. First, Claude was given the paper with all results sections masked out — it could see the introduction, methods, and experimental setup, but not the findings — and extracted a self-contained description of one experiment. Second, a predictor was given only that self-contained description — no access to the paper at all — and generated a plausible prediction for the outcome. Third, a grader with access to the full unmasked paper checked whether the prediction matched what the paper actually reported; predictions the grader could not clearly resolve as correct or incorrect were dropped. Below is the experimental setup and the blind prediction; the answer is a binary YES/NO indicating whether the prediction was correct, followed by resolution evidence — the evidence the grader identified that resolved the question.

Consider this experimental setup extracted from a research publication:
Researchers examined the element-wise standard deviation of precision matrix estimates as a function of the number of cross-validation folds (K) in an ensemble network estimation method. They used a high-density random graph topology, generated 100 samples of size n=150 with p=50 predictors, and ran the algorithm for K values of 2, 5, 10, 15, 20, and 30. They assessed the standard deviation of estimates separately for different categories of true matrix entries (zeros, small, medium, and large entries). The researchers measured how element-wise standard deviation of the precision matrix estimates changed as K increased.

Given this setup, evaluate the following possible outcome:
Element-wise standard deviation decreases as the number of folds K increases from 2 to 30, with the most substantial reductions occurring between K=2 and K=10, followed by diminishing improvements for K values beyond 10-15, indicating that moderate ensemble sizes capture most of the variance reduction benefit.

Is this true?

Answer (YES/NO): NO